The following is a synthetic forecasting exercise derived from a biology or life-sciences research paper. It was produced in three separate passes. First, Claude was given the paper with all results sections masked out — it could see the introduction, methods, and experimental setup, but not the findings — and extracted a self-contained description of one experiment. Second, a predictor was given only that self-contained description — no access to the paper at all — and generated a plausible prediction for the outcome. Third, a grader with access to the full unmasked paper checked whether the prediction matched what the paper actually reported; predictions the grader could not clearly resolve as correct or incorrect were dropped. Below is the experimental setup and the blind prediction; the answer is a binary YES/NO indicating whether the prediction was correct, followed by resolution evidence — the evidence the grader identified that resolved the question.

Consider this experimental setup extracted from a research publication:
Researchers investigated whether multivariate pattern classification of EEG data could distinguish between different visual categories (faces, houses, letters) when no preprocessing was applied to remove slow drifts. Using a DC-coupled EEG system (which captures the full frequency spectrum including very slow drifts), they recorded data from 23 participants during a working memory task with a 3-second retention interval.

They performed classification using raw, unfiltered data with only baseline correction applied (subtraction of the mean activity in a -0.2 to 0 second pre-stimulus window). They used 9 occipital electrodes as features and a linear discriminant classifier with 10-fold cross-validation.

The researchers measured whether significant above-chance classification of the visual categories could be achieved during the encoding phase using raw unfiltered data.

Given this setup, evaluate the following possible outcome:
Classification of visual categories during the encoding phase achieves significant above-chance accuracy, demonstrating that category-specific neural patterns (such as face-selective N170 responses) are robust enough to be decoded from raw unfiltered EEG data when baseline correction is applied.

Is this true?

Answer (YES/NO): YES